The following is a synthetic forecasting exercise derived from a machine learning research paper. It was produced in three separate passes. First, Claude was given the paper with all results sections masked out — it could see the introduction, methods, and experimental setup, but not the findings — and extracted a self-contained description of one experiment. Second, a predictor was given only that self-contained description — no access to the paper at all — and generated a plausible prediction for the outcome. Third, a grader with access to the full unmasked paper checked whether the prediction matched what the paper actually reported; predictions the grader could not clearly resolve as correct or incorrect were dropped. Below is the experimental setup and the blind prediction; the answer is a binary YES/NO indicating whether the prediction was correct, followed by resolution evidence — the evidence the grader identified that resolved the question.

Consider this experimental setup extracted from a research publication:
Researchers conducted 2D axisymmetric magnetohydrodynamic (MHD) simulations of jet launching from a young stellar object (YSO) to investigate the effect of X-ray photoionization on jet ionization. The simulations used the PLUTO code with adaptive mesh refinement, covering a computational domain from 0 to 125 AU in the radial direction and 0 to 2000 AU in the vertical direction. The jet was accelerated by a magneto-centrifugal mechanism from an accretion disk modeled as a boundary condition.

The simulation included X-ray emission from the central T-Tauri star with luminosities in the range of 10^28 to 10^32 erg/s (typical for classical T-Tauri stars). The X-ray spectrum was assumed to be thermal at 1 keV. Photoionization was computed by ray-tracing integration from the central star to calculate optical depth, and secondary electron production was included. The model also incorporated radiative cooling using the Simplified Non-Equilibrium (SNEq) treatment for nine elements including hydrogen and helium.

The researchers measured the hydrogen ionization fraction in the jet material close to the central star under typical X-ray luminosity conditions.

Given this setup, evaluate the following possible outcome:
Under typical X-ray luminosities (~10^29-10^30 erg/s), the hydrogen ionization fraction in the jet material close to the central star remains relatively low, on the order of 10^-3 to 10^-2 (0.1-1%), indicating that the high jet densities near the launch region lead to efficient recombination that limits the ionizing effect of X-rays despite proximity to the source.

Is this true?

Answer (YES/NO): NO